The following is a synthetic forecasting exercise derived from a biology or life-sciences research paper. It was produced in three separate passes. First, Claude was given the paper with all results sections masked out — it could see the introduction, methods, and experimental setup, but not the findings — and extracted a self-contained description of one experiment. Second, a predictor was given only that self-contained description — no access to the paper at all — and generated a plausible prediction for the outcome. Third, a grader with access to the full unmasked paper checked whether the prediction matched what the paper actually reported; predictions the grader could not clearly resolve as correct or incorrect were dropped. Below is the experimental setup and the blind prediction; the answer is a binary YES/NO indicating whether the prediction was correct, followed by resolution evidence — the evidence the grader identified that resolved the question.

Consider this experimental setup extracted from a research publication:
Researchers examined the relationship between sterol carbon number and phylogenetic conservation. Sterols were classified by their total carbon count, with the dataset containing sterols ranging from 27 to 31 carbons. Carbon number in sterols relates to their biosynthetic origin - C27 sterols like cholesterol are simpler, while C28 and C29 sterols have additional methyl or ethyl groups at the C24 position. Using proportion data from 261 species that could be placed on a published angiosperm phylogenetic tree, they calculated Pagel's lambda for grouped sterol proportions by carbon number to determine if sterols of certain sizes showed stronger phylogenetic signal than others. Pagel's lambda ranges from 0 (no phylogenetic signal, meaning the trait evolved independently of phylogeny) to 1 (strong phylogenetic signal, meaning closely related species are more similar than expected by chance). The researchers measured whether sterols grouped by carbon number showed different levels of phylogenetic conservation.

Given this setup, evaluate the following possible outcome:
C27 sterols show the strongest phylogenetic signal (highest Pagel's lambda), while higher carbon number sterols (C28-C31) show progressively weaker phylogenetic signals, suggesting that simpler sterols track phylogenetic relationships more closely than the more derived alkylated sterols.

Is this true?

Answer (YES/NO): NO